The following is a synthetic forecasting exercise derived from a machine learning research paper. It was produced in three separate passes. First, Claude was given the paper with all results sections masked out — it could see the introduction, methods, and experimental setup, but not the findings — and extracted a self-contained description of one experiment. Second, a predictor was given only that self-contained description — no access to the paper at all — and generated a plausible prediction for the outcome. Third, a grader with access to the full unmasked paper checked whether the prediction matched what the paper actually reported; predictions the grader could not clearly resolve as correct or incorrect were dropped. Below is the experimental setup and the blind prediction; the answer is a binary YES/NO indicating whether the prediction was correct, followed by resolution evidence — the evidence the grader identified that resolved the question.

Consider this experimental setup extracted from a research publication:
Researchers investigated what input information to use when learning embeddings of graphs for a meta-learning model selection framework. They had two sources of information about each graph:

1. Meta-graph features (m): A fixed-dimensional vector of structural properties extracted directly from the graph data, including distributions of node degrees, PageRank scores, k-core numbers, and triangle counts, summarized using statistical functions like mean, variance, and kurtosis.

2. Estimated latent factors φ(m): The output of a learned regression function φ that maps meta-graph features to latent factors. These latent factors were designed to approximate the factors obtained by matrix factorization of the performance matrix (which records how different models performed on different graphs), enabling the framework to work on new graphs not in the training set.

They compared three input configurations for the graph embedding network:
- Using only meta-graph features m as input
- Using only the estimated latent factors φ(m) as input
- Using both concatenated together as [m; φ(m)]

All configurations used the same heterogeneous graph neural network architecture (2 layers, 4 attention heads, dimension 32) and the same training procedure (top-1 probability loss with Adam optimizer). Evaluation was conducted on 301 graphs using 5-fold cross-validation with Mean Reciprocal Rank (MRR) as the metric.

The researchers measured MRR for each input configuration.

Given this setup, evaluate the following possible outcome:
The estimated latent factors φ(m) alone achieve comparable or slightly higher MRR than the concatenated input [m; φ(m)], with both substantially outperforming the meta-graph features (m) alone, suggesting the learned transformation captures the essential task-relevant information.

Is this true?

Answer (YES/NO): NO